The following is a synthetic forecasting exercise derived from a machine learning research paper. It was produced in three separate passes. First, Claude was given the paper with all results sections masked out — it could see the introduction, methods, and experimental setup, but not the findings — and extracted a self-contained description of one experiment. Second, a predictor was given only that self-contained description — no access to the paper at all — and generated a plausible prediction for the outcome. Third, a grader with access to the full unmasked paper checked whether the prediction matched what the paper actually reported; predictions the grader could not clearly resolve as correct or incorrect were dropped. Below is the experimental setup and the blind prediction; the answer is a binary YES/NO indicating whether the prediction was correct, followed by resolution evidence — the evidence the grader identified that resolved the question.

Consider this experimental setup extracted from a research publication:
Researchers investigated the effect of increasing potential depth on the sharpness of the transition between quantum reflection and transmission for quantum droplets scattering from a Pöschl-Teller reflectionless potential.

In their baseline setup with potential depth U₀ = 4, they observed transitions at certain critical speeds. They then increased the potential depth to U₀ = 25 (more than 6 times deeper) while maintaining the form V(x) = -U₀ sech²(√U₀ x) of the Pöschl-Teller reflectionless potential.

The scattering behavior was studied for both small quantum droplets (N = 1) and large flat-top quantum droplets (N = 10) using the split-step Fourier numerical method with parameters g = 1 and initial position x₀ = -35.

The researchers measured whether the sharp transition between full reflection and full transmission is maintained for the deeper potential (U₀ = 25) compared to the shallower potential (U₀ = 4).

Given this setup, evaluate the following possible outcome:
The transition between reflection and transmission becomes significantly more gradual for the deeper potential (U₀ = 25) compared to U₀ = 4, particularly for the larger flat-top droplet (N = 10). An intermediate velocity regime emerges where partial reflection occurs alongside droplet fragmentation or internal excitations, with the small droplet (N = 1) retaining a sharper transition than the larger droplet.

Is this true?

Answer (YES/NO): NO